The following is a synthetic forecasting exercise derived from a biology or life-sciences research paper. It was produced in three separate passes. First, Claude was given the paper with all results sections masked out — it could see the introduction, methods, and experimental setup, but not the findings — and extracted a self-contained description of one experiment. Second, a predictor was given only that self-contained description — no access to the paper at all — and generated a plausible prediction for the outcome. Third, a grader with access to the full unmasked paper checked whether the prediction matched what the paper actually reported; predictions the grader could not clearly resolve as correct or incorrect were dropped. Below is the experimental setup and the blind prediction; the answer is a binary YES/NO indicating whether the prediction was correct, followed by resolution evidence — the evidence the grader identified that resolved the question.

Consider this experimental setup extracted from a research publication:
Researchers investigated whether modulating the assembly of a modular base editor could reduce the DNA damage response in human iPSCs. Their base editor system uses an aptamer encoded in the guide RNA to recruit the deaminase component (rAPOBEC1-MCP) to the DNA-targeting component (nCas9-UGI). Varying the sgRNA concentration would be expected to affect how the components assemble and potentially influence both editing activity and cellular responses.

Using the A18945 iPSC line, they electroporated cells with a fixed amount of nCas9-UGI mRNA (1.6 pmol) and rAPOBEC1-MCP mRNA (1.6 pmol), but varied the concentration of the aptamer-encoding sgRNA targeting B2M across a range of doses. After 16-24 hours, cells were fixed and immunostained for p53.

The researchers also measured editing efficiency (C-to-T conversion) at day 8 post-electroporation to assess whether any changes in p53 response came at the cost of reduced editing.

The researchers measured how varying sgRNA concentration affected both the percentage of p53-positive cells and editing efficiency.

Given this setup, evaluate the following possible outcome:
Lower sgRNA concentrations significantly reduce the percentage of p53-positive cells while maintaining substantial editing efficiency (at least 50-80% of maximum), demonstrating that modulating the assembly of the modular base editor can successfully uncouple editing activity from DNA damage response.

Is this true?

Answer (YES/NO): YES